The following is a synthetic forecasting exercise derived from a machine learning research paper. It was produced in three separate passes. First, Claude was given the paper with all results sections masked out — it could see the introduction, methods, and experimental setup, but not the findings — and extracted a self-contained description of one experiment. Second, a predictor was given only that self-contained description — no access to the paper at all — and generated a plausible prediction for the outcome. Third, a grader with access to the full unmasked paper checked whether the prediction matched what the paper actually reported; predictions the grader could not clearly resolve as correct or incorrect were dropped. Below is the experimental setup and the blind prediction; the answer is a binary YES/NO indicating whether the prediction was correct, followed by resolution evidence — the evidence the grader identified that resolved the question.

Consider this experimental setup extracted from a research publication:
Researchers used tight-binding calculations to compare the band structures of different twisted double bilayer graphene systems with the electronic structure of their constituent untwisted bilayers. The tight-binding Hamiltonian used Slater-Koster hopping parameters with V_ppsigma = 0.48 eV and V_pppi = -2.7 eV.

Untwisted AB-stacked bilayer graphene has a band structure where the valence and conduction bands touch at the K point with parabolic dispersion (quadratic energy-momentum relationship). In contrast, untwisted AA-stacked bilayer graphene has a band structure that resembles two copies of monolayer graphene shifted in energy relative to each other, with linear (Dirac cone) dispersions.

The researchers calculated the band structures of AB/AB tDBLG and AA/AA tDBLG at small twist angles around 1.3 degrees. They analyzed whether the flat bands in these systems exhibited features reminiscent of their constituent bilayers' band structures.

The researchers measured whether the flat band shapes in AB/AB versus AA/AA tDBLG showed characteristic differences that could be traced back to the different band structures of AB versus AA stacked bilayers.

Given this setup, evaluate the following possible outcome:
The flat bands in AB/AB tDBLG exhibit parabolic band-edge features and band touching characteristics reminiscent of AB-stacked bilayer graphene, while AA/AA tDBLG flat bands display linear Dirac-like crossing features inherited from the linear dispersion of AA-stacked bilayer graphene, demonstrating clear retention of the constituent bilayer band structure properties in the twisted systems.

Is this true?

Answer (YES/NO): NO